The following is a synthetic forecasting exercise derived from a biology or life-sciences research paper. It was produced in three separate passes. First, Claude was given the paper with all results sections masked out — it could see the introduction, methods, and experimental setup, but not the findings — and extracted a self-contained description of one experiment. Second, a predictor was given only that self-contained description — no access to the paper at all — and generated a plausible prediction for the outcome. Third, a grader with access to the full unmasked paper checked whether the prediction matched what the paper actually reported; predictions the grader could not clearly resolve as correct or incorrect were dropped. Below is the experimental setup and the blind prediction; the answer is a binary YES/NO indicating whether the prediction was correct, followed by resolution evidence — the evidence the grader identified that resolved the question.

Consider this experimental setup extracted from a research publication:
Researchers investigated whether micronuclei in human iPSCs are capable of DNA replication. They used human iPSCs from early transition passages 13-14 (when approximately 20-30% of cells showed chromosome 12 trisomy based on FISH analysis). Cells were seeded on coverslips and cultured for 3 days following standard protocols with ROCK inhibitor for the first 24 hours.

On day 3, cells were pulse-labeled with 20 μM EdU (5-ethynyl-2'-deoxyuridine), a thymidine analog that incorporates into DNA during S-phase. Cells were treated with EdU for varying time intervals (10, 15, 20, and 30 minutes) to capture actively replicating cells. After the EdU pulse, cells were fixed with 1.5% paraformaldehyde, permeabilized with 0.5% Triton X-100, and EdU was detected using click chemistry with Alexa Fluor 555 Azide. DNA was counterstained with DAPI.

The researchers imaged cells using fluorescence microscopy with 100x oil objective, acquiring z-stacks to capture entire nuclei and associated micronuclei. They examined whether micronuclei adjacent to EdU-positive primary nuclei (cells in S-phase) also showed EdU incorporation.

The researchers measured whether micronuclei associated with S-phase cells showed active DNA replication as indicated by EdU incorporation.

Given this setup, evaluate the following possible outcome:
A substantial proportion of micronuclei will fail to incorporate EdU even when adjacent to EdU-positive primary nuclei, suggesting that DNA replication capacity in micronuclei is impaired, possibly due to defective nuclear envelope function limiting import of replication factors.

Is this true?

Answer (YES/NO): YES